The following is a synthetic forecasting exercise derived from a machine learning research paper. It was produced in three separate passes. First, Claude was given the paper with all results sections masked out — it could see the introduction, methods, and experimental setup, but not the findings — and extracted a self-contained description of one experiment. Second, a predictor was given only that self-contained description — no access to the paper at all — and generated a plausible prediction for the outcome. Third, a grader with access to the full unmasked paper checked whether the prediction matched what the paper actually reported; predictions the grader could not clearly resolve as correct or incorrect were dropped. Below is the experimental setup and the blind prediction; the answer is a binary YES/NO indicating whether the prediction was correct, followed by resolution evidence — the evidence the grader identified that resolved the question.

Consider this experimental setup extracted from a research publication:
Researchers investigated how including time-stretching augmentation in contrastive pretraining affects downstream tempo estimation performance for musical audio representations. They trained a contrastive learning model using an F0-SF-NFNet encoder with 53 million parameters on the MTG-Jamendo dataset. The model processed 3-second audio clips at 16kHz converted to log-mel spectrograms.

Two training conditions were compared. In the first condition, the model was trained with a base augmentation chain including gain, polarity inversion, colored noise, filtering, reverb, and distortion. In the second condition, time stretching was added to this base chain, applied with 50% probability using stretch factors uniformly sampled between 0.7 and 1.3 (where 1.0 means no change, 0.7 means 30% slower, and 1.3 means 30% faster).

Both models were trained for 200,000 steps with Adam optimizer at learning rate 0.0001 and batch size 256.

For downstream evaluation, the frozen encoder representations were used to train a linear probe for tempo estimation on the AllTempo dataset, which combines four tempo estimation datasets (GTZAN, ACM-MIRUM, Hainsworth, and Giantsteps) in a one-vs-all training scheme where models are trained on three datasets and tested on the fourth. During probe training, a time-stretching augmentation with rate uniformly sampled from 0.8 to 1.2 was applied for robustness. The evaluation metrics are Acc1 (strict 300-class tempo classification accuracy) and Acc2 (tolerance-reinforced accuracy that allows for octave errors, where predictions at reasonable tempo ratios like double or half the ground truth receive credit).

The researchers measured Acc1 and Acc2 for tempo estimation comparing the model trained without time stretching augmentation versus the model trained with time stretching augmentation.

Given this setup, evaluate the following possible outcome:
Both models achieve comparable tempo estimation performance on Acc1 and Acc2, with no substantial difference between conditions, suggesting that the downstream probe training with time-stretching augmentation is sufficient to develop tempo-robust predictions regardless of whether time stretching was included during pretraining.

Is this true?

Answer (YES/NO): NO